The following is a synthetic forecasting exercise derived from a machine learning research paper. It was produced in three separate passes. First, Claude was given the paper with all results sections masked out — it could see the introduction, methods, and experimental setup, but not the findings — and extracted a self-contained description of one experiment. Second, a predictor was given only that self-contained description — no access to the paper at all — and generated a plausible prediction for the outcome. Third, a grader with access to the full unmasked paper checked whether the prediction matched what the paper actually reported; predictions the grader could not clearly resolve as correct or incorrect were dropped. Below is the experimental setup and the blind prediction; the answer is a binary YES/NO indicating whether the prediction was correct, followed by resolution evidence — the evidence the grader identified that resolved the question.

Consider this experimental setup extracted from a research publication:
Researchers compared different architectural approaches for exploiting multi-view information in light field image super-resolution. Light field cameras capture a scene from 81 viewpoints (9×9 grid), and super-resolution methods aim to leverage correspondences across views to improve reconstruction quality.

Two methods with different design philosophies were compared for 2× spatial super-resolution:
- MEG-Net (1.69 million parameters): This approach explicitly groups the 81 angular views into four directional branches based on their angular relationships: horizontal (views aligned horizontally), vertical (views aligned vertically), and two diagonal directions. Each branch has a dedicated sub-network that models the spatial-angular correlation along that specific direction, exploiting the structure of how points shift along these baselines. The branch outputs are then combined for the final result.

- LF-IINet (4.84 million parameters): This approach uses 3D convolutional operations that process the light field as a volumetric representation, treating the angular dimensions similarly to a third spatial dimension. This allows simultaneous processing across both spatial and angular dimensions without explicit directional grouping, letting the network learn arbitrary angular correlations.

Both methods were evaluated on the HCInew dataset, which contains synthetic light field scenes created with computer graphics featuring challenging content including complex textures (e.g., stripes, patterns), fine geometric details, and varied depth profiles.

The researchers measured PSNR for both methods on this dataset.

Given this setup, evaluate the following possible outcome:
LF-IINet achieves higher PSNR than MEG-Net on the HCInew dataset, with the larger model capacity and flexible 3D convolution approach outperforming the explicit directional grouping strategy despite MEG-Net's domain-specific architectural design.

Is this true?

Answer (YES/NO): YES